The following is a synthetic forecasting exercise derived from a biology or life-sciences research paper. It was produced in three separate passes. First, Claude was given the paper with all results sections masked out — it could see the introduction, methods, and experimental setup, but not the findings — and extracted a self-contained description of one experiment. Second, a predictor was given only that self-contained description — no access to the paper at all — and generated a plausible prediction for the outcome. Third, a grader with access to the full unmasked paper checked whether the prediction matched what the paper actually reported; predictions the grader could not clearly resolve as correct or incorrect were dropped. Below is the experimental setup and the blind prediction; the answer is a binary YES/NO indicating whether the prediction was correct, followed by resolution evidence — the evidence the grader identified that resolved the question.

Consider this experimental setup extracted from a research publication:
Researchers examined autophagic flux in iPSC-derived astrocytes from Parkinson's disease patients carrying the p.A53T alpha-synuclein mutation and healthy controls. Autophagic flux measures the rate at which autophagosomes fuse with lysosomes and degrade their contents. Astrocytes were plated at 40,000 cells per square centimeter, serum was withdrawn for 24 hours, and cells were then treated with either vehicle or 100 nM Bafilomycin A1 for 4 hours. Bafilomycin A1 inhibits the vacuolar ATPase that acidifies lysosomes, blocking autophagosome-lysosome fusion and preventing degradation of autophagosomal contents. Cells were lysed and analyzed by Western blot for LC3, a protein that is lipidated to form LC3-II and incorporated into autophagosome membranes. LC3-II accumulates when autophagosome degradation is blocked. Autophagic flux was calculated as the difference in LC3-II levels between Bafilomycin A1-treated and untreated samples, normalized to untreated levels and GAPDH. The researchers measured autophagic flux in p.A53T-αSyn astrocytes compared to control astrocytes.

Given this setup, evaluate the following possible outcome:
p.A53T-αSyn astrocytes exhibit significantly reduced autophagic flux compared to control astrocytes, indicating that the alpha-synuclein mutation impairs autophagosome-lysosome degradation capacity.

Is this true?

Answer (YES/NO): YES